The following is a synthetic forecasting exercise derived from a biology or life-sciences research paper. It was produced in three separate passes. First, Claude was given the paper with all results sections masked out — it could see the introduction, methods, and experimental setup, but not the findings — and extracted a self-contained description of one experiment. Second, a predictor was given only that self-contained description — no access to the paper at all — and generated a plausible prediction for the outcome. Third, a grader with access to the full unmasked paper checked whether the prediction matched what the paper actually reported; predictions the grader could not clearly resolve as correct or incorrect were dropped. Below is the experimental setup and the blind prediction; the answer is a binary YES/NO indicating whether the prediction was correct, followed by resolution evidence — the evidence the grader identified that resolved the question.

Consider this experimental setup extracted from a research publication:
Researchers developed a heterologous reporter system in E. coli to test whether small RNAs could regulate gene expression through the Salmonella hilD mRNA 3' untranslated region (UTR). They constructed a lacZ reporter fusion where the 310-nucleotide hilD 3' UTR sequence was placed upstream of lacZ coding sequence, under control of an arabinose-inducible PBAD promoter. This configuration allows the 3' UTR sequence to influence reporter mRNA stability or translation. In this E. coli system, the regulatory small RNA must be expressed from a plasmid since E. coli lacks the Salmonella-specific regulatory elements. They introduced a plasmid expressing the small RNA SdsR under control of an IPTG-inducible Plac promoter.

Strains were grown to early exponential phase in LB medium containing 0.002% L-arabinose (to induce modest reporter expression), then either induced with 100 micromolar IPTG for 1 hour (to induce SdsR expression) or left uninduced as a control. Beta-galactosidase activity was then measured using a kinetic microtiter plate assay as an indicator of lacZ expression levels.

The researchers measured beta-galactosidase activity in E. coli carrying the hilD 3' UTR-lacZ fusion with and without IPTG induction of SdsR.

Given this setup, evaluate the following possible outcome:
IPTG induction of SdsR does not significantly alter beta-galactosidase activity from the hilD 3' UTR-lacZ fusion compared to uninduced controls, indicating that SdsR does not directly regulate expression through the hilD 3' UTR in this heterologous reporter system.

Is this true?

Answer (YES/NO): NO